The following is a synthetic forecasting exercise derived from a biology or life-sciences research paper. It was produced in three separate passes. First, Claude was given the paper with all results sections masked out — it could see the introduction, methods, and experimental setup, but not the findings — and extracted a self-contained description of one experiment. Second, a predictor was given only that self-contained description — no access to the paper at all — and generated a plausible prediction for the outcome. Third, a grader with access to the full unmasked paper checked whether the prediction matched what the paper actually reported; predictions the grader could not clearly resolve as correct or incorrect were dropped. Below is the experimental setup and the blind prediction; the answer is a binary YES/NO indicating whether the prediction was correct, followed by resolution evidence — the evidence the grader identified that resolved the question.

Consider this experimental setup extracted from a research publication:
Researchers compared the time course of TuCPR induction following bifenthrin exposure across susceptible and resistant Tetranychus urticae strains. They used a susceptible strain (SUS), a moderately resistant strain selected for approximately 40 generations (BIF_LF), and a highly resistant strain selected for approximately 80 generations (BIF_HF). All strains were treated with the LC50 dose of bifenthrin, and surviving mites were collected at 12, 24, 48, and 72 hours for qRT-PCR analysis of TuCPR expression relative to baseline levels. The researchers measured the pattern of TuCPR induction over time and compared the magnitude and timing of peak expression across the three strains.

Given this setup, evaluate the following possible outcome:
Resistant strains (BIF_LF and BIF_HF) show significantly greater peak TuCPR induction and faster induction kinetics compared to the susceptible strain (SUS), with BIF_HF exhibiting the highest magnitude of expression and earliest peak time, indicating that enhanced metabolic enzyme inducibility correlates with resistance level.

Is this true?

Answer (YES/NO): NO